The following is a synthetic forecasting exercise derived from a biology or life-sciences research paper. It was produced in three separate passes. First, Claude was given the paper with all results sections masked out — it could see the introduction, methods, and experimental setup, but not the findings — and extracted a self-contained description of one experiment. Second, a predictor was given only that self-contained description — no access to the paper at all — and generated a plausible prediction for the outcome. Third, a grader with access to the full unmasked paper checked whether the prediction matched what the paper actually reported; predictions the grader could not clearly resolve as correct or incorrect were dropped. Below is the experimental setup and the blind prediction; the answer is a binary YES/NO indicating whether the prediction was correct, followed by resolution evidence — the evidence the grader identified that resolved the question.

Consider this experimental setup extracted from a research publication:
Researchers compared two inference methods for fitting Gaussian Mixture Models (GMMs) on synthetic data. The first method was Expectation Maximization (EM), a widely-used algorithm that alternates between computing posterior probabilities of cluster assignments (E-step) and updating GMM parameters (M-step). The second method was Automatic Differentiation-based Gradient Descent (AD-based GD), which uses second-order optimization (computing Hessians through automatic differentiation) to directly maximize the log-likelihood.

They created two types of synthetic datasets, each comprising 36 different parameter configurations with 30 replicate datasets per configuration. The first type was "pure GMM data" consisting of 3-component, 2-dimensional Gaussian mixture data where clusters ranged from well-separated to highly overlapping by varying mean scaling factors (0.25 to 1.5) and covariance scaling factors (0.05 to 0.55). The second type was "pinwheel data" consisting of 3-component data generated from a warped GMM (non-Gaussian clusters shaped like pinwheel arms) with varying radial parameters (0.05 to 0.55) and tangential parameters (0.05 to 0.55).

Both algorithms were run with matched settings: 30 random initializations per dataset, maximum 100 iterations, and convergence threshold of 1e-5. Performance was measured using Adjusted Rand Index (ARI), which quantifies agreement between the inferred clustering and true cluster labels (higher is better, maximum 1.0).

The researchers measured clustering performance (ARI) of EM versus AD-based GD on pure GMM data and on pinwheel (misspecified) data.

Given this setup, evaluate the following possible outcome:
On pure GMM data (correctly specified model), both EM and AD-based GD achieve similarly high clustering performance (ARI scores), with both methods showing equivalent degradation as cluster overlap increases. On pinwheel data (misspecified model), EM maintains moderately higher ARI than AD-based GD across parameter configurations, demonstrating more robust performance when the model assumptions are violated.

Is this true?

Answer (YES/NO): NO